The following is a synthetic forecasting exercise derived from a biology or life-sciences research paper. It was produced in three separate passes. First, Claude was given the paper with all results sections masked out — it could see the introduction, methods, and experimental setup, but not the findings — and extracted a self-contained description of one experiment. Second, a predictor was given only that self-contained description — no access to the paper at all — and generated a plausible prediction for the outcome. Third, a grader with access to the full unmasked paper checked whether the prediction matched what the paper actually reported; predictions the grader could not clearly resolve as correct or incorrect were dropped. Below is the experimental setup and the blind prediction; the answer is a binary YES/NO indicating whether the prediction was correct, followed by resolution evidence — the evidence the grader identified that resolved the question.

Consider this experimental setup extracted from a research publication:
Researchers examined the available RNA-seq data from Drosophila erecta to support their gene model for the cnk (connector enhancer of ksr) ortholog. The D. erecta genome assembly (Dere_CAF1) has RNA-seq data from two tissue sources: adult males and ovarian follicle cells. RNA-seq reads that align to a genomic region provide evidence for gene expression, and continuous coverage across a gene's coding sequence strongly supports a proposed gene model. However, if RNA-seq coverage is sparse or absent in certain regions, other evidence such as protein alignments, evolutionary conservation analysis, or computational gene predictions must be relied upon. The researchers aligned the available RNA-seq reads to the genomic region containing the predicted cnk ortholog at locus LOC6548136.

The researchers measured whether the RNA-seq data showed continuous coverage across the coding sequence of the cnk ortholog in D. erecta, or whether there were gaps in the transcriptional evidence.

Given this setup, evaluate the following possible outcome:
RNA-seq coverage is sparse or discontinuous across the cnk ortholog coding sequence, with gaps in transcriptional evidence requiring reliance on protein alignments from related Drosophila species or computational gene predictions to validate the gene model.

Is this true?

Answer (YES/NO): YES